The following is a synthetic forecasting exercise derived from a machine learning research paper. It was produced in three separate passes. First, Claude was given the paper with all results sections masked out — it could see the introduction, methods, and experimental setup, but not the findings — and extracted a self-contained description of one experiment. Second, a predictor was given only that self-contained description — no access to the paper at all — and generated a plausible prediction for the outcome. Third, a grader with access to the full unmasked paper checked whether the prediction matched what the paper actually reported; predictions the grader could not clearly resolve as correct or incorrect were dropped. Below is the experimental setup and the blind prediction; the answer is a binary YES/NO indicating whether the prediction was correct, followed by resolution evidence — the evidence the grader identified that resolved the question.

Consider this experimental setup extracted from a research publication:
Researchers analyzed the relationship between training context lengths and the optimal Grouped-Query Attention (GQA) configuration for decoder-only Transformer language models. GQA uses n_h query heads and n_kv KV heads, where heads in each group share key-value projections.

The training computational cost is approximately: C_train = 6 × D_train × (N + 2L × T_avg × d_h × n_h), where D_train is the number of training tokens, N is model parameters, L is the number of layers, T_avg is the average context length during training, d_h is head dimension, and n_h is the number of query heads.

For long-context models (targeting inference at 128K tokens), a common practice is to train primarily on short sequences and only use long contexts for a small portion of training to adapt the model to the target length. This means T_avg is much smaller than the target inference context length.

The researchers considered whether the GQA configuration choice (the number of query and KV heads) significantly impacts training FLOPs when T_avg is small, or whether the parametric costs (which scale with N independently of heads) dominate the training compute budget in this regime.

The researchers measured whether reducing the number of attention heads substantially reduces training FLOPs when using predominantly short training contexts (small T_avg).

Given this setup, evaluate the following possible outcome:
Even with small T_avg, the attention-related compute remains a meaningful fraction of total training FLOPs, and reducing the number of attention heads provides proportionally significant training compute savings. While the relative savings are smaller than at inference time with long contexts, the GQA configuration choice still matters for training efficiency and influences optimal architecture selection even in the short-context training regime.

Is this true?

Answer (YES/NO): NO